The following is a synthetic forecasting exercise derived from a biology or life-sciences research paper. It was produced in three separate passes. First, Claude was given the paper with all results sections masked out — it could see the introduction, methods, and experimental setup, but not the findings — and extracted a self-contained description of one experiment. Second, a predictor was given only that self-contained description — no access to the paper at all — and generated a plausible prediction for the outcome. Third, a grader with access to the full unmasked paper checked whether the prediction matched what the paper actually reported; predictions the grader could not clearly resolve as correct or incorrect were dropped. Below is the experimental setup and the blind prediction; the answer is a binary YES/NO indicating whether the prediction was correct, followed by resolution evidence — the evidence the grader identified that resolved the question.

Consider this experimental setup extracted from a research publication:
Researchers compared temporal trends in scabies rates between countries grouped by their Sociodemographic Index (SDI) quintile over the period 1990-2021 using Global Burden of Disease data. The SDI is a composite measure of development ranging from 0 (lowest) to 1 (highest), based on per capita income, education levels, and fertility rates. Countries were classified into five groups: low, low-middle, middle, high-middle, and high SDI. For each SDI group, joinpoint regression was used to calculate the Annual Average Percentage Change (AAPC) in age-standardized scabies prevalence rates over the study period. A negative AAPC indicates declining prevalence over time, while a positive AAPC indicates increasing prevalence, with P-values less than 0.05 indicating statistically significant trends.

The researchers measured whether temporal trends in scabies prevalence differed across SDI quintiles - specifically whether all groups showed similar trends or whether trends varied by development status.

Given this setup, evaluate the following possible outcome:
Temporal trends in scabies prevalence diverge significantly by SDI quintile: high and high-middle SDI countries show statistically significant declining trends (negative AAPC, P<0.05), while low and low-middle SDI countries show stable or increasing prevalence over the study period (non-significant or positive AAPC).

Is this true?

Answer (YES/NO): NO